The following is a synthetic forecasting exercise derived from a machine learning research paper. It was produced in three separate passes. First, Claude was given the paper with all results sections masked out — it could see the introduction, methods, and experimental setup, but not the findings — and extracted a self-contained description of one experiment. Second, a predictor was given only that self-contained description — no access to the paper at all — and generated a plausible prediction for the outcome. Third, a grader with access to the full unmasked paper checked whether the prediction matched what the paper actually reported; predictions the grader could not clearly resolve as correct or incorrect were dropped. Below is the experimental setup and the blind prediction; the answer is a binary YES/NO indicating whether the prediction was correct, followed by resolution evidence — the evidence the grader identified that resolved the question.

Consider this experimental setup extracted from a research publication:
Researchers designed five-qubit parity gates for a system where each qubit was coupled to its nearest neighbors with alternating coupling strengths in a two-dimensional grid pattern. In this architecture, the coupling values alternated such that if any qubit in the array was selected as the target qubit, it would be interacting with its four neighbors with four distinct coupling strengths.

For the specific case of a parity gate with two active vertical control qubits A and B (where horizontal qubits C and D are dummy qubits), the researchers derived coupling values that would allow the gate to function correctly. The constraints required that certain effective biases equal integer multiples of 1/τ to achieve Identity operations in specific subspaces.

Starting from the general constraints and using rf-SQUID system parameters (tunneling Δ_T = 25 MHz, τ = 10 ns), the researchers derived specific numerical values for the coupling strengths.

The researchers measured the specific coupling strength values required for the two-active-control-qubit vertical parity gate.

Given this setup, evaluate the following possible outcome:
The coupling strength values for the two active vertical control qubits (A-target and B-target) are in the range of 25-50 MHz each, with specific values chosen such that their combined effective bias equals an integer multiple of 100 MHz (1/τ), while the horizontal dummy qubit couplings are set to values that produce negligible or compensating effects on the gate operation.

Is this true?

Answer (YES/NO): NO